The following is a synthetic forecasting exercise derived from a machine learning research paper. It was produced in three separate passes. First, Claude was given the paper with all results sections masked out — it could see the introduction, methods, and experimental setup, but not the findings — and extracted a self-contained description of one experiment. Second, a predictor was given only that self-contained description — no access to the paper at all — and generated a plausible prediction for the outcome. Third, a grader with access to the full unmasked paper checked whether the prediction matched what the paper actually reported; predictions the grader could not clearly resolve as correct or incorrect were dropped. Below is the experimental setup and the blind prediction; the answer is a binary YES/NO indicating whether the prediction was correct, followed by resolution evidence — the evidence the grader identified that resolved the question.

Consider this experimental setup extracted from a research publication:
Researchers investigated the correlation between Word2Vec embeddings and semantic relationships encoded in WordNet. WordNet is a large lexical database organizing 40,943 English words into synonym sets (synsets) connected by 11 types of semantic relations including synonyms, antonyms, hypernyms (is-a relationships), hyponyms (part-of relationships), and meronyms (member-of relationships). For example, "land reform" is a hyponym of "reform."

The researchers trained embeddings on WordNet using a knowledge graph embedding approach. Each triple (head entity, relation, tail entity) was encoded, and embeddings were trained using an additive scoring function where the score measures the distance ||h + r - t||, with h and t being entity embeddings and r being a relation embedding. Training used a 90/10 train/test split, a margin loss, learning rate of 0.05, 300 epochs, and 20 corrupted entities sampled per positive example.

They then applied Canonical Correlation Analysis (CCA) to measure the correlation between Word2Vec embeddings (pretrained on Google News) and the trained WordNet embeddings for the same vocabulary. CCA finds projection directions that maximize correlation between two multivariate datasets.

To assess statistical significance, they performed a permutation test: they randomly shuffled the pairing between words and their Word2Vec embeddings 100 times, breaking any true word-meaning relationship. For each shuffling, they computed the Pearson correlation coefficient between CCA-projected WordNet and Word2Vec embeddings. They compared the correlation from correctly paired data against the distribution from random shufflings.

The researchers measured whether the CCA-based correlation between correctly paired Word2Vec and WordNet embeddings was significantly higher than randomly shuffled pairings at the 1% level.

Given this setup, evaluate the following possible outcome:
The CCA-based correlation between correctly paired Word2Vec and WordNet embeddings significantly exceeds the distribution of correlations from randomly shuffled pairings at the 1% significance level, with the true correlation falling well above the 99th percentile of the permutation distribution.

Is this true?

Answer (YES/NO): YES